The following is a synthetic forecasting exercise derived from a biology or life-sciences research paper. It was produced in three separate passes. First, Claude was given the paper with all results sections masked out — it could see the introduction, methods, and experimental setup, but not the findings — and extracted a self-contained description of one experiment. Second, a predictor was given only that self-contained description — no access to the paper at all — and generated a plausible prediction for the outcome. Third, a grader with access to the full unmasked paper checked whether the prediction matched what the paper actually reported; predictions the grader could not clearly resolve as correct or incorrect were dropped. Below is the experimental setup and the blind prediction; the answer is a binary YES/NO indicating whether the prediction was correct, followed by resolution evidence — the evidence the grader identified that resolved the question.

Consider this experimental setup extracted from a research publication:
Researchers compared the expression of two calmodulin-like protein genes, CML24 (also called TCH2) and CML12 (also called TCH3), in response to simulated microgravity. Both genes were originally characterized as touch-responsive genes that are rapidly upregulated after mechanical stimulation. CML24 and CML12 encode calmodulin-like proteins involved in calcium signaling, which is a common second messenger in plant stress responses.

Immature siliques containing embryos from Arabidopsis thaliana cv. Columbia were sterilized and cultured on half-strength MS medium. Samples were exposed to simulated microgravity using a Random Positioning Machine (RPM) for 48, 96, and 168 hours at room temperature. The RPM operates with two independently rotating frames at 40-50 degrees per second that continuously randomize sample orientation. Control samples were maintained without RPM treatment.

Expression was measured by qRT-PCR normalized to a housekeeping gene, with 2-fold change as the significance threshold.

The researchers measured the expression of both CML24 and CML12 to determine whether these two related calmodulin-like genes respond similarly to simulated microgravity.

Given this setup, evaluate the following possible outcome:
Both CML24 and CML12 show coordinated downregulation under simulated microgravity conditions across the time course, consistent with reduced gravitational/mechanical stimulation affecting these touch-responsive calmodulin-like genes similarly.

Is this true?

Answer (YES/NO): NO